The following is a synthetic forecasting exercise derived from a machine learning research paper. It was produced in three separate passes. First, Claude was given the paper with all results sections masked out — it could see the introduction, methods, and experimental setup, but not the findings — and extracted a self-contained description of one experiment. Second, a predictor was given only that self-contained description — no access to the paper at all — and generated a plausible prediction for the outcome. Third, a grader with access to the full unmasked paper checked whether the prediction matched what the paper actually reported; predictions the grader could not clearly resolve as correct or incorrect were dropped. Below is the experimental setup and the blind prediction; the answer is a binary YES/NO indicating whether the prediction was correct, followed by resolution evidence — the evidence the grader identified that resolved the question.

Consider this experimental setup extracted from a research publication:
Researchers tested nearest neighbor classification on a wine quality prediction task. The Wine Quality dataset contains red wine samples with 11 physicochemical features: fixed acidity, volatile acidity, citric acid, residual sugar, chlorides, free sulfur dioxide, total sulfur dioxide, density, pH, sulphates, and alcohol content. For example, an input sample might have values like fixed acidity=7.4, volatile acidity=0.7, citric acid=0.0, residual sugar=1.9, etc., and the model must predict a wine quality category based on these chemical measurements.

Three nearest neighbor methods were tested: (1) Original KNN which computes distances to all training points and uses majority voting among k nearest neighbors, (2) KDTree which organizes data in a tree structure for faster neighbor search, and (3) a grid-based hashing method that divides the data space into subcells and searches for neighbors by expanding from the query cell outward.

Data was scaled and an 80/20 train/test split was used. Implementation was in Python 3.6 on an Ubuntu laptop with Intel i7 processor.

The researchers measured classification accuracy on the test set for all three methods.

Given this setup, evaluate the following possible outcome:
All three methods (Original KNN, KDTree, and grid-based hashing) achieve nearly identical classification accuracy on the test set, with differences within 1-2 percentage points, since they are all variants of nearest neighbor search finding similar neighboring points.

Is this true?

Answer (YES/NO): YES